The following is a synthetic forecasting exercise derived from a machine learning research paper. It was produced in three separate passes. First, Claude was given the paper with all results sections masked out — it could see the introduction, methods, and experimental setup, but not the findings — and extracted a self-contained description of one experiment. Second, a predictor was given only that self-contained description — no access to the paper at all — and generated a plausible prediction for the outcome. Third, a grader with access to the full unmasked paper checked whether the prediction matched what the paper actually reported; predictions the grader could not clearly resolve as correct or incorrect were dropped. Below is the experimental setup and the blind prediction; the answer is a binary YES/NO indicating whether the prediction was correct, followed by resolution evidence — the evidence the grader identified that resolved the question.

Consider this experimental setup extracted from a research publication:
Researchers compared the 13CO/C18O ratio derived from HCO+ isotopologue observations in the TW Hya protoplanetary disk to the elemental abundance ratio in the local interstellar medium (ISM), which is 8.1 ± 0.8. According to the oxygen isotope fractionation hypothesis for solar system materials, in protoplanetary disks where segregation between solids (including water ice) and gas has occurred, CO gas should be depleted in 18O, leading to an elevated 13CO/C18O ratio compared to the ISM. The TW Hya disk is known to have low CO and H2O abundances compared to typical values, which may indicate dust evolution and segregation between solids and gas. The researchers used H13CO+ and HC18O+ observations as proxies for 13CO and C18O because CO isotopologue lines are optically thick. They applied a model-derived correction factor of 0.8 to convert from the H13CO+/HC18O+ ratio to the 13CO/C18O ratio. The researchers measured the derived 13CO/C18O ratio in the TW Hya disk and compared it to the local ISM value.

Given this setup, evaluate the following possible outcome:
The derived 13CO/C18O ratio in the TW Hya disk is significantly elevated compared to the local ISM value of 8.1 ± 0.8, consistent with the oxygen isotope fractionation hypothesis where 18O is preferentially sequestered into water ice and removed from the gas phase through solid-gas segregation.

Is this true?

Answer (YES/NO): NO